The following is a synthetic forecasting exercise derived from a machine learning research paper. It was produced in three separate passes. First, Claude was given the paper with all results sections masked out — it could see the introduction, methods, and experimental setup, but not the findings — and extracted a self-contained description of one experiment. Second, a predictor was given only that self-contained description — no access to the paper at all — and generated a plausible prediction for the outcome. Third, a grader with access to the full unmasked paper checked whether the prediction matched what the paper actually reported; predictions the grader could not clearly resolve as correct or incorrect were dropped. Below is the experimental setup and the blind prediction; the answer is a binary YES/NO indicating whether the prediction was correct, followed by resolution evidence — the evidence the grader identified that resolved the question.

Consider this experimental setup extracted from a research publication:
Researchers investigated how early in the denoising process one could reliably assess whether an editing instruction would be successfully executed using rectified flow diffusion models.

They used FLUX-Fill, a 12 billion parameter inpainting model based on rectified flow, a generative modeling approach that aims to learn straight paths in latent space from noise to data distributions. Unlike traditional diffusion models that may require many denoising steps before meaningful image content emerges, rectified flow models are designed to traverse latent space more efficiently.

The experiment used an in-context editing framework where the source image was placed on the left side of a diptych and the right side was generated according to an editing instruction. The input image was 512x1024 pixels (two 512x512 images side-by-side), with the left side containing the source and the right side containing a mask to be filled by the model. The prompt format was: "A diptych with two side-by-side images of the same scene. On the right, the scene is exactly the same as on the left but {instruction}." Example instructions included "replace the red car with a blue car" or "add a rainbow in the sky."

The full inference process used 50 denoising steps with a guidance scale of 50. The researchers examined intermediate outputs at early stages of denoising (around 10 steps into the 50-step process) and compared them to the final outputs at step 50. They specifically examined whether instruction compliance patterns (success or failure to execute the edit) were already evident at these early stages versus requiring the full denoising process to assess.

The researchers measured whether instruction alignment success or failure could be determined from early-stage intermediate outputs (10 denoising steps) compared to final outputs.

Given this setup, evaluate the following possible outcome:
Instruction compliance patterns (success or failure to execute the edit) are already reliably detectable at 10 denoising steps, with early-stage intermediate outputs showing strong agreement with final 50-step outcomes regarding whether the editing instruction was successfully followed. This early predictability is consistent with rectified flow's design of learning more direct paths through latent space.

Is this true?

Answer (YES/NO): YES